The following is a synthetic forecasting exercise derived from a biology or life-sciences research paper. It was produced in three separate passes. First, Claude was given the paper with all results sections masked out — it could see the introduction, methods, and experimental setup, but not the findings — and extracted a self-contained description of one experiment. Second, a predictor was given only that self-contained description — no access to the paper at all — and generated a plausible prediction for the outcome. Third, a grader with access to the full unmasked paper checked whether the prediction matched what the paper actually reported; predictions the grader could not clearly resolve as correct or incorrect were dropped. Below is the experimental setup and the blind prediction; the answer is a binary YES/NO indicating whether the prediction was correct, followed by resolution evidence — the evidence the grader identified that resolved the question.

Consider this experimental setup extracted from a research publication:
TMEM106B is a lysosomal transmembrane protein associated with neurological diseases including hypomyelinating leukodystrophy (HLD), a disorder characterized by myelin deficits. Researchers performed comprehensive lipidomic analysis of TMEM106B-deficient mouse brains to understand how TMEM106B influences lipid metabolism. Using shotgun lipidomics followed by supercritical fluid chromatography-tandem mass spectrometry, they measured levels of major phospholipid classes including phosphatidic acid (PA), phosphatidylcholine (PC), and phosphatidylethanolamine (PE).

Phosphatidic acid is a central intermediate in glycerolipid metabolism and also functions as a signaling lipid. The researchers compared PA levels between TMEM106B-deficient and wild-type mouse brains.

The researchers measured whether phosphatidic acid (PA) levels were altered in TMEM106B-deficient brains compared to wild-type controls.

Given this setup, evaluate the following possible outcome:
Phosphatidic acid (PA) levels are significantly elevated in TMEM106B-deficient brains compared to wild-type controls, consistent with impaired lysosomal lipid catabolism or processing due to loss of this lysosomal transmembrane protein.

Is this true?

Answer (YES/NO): NO